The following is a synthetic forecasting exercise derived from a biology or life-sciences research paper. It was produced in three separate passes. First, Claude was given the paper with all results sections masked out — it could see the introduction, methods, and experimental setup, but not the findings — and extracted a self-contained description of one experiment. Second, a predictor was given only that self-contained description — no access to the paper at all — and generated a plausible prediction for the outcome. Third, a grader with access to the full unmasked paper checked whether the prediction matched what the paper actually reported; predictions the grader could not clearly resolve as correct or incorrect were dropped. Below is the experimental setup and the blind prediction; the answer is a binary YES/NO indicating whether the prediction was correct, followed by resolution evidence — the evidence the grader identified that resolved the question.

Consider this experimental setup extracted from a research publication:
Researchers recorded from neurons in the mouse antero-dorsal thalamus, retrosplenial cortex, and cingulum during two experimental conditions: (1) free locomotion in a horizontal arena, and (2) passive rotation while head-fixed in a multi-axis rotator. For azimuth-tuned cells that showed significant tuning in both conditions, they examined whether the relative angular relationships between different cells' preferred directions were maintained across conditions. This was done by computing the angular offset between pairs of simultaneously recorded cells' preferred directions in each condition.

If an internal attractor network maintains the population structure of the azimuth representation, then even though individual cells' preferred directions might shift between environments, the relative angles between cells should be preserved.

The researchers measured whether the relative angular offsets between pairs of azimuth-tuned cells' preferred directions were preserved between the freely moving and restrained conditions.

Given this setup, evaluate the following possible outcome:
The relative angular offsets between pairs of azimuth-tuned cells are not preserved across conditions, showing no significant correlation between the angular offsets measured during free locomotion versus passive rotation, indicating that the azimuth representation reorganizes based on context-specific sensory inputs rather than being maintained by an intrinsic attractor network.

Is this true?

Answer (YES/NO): NO